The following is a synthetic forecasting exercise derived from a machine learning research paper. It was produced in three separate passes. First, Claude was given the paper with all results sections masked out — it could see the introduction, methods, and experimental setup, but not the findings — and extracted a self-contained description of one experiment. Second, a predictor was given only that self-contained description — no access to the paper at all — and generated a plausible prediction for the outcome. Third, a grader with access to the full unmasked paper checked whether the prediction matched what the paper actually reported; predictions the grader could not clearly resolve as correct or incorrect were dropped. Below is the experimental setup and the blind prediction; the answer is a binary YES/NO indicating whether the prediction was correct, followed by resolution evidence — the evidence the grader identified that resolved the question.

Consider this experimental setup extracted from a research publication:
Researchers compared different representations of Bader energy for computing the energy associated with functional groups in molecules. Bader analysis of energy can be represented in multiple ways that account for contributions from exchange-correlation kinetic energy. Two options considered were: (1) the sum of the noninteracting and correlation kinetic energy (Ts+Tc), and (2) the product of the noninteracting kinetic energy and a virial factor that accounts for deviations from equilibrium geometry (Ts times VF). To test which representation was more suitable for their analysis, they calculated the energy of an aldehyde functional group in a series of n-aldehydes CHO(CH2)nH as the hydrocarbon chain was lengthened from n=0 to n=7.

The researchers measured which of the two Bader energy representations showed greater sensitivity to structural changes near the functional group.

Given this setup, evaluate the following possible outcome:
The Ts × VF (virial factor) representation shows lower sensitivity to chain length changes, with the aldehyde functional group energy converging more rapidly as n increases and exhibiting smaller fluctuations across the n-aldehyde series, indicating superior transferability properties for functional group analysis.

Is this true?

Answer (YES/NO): NO